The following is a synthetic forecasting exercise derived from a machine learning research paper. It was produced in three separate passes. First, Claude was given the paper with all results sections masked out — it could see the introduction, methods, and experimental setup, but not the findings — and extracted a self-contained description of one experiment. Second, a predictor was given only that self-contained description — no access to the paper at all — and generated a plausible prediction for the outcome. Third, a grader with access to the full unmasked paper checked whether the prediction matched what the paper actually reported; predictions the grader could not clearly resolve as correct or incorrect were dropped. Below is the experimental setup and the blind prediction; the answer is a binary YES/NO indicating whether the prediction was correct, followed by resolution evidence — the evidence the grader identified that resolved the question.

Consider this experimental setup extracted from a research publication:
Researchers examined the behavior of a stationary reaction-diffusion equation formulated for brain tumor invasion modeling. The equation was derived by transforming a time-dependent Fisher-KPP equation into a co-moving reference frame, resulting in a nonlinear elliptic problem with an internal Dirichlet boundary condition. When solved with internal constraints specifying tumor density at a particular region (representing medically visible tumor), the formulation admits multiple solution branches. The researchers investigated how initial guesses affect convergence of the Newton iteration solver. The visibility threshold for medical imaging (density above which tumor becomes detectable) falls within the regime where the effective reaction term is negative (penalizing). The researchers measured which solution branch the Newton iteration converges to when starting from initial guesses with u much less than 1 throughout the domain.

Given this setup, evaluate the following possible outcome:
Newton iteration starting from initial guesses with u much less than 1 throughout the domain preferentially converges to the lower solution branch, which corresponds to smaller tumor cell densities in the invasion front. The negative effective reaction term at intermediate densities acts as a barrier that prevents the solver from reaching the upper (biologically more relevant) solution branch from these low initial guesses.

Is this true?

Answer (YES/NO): NO